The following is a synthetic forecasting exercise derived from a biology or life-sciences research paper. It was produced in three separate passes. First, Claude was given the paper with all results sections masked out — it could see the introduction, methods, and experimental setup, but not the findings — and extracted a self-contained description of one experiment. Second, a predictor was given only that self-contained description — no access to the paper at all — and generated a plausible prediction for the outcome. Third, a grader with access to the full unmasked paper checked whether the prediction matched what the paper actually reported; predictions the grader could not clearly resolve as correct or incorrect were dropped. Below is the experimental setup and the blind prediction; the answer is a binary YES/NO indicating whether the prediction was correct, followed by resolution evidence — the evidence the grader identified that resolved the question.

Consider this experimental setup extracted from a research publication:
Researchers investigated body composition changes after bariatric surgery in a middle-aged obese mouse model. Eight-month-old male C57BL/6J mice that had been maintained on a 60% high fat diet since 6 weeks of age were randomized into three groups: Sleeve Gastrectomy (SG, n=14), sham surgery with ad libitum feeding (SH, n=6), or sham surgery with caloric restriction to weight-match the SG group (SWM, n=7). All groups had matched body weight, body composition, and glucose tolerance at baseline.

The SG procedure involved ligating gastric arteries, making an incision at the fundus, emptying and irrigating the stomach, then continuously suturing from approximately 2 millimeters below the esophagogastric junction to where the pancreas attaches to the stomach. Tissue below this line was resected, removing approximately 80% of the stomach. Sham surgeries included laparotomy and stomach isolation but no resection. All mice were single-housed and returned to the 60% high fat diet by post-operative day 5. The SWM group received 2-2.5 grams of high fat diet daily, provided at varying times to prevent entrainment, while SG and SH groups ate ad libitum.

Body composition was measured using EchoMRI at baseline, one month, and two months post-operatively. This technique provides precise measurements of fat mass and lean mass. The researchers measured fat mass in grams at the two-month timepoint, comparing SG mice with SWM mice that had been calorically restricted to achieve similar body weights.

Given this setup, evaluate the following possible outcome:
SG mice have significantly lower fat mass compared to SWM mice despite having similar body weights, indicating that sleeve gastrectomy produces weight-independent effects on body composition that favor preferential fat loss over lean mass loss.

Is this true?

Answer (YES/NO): NO